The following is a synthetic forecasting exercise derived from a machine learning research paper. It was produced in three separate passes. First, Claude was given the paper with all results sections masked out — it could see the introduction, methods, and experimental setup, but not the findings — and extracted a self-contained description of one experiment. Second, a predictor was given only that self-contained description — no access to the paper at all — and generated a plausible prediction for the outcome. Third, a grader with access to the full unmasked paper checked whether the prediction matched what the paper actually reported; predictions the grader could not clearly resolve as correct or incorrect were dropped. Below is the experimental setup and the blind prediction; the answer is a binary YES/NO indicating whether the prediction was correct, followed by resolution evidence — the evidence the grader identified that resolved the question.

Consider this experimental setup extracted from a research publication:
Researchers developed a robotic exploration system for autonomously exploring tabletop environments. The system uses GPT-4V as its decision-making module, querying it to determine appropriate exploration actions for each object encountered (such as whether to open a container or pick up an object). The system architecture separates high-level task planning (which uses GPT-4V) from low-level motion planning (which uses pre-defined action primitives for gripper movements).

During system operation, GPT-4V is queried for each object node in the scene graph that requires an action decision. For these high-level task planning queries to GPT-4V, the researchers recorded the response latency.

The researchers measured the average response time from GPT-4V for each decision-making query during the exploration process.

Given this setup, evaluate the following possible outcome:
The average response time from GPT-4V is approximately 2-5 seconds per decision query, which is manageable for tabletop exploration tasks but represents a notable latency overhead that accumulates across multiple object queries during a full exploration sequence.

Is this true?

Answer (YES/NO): NO